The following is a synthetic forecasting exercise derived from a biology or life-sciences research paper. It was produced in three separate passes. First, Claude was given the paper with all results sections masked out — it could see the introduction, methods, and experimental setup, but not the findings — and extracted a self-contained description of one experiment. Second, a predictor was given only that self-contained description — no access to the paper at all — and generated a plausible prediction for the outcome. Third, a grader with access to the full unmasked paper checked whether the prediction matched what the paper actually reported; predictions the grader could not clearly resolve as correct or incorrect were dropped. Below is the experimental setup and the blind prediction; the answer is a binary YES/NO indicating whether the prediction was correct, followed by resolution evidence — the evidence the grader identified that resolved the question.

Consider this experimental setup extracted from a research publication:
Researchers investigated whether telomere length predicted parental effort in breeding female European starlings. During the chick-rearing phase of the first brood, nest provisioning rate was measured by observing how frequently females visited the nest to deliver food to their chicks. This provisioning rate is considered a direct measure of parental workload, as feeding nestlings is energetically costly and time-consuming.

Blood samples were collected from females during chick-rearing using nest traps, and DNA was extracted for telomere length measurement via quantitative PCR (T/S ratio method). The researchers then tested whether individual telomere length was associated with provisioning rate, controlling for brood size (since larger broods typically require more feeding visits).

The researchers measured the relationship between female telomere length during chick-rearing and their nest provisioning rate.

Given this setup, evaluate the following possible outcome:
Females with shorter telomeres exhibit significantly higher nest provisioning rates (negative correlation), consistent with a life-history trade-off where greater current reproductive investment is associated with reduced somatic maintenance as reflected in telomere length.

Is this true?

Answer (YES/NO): NO